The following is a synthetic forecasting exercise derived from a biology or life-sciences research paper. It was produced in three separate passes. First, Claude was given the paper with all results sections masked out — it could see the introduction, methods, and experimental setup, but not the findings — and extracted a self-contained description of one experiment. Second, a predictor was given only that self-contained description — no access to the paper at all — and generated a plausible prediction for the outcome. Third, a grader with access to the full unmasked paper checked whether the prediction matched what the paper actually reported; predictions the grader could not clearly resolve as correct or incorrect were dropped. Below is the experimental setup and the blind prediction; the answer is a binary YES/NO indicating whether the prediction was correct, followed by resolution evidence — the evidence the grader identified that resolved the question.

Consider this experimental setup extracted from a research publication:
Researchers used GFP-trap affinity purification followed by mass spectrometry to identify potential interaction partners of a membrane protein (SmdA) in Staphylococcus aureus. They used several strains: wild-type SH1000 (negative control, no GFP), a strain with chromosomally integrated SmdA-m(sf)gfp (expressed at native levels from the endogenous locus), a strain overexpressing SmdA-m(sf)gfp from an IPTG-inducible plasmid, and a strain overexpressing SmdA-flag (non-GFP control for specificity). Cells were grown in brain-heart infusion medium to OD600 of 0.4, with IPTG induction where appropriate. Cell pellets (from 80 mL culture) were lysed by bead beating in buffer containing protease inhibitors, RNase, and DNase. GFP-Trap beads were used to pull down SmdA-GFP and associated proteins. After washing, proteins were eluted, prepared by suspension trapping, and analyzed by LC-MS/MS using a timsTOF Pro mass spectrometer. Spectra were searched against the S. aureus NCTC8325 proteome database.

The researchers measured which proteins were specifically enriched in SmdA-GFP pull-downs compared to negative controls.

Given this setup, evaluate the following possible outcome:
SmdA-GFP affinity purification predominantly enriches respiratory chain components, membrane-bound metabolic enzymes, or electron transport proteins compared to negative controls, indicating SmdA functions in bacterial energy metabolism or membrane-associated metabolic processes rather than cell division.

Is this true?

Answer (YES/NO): NO